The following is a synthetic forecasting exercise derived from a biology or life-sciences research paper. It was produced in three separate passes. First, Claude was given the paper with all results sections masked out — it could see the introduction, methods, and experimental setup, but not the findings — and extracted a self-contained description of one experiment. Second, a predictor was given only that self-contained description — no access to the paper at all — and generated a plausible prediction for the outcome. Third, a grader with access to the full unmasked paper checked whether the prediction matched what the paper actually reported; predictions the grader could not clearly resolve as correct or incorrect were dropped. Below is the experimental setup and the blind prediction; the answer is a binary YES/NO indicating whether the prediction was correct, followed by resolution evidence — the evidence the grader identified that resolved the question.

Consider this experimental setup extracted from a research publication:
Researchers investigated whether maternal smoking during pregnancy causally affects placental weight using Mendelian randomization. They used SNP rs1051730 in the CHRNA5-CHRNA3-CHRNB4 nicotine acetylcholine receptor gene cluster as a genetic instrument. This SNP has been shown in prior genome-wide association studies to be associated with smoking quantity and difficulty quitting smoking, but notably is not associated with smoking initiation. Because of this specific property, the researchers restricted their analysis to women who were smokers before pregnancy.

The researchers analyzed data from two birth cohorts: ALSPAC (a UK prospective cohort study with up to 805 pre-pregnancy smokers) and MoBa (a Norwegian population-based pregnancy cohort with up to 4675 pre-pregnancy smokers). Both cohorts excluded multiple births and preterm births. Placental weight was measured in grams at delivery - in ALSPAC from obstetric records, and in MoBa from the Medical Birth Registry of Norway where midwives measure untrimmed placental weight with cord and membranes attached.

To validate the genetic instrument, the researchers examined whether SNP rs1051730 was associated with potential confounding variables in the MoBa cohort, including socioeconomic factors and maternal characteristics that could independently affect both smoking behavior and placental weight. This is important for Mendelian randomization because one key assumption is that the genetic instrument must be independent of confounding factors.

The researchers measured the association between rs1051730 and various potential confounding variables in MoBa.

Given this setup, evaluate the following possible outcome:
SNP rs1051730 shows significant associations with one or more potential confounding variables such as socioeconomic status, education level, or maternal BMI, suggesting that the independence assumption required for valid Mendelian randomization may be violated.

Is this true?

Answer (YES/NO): NO